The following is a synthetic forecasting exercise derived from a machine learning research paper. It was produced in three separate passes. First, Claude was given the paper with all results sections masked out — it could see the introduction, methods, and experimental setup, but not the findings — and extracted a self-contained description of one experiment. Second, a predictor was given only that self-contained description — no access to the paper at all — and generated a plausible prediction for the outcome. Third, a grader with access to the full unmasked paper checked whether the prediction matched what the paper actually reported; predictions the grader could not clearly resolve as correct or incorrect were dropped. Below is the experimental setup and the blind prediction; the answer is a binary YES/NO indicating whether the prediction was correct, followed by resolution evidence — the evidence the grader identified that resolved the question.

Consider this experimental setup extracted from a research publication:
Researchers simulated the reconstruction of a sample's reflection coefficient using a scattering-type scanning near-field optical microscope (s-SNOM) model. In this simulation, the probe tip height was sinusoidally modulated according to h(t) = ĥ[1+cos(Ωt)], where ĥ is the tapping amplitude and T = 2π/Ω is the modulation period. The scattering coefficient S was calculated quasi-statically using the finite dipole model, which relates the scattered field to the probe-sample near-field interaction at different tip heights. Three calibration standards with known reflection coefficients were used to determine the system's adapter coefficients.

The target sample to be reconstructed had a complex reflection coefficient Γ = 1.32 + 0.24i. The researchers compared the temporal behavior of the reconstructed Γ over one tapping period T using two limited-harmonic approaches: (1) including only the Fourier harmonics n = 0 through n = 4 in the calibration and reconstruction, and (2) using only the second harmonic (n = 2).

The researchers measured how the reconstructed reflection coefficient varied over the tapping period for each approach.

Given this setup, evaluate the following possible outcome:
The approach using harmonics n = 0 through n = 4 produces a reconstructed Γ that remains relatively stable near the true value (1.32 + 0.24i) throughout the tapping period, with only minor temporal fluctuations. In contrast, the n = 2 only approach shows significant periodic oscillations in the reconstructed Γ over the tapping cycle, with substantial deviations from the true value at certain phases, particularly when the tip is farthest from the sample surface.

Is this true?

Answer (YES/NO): NO